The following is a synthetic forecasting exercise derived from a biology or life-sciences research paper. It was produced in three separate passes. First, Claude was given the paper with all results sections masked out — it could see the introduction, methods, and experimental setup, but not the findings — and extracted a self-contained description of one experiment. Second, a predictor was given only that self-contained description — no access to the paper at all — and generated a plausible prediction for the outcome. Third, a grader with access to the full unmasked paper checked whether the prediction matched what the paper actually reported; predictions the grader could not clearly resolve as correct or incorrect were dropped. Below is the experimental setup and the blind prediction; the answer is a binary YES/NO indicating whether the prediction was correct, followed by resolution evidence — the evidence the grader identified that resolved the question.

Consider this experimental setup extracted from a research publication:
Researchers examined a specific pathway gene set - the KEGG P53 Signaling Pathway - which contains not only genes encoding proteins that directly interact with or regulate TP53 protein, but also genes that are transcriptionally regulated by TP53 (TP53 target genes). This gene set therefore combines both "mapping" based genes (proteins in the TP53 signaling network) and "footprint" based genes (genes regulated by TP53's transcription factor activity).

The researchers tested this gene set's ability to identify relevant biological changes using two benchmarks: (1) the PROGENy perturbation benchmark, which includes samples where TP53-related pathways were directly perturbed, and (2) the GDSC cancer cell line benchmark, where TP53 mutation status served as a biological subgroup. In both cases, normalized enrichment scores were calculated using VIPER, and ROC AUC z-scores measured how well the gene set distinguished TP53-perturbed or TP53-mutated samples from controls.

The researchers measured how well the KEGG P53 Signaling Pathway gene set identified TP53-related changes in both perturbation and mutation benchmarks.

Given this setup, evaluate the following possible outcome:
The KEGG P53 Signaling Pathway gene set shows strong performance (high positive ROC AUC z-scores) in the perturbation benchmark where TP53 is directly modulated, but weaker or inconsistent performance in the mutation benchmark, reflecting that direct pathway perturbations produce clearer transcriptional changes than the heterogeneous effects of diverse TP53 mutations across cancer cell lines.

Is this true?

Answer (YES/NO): NO